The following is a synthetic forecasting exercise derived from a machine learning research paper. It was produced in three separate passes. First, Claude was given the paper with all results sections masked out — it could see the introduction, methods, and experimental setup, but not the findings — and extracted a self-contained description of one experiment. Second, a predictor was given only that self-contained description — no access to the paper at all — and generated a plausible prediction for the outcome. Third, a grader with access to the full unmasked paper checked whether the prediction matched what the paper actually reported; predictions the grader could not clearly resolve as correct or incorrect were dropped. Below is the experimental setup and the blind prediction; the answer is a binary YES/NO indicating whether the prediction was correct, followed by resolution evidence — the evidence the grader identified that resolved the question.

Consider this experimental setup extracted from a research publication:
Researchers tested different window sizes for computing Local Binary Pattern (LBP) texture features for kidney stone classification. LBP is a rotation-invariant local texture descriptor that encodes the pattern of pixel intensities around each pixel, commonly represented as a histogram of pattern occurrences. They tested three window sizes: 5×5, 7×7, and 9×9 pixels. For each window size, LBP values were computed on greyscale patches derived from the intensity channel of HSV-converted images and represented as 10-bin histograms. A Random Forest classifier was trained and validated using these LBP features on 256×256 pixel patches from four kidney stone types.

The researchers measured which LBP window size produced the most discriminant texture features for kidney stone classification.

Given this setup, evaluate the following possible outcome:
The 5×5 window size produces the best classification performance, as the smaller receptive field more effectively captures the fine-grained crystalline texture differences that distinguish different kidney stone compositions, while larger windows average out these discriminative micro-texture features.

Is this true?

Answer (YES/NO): YES